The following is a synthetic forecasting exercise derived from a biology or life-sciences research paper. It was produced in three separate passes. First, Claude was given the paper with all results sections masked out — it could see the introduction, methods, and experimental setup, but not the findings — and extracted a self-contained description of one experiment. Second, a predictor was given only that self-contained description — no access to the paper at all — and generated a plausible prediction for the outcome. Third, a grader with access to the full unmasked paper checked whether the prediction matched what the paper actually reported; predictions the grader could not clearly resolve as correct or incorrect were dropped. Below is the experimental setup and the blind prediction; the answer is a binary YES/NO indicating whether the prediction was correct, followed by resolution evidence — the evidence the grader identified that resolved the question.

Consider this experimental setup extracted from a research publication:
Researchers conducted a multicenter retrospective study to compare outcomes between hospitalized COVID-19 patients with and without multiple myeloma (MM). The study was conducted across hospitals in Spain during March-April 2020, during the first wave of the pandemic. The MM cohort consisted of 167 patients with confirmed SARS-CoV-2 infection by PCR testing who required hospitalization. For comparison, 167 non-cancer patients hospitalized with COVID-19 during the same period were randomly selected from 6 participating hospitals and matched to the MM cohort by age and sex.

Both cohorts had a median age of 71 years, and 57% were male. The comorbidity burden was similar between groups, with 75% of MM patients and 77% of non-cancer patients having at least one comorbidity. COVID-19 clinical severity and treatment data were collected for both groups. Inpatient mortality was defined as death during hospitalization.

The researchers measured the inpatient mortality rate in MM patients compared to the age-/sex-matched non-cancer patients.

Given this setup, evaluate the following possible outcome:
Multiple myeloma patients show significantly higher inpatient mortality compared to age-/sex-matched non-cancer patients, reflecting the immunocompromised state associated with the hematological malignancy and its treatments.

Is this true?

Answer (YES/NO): NO